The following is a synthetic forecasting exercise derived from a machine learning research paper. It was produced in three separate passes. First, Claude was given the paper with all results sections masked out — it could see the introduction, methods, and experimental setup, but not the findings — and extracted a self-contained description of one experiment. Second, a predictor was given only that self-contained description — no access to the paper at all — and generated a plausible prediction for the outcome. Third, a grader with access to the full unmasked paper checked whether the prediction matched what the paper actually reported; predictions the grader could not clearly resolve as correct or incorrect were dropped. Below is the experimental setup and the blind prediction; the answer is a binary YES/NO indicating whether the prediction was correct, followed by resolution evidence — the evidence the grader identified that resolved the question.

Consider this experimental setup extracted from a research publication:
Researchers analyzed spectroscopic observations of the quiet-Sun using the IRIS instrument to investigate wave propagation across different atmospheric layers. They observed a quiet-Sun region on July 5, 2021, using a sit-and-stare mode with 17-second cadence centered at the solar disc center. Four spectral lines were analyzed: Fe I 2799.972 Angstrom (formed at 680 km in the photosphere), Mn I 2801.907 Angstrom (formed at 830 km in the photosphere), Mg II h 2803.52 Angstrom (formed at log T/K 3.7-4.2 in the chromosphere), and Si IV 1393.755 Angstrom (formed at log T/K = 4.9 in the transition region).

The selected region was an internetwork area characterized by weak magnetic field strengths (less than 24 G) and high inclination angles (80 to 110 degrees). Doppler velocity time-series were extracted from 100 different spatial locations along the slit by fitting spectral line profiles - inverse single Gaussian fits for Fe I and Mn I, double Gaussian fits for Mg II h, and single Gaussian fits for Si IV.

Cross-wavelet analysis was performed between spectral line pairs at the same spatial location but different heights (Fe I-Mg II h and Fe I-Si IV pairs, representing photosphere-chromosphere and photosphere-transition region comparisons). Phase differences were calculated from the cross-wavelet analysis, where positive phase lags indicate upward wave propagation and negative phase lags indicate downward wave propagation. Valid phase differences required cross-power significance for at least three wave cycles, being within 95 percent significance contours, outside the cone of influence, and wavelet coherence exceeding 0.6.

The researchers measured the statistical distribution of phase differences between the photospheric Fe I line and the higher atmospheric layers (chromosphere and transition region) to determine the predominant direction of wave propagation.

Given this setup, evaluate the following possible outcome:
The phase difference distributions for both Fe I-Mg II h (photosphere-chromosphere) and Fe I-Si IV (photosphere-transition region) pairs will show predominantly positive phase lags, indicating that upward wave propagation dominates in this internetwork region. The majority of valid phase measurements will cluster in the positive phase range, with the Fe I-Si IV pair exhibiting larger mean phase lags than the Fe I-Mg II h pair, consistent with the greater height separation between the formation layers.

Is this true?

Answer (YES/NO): NO